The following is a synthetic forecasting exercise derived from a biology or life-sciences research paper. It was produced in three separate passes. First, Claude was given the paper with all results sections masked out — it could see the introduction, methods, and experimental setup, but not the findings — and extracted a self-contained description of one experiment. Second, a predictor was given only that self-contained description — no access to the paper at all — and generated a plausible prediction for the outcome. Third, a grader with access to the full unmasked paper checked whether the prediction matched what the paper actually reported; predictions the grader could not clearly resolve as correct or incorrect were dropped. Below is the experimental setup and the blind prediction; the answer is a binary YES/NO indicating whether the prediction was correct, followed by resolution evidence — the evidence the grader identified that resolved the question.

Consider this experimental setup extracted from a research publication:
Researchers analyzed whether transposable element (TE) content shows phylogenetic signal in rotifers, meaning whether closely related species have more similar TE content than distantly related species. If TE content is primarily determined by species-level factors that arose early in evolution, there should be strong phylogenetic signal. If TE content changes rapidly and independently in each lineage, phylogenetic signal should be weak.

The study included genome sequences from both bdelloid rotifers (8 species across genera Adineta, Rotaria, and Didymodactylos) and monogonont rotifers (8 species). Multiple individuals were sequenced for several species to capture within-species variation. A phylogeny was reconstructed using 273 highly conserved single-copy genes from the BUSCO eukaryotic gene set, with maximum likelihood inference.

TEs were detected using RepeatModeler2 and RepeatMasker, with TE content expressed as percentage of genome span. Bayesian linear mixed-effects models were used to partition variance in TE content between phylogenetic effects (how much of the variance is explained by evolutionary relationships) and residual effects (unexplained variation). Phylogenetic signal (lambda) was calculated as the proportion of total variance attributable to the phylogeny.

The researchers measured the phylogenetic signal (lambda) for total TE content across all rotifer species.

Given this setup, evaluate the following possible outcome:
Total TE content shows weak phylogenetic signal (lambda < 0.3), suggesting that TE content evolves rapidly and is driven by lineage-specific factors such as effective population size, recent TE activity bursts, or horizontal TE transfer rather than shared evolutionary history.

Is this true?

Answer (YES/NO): NO